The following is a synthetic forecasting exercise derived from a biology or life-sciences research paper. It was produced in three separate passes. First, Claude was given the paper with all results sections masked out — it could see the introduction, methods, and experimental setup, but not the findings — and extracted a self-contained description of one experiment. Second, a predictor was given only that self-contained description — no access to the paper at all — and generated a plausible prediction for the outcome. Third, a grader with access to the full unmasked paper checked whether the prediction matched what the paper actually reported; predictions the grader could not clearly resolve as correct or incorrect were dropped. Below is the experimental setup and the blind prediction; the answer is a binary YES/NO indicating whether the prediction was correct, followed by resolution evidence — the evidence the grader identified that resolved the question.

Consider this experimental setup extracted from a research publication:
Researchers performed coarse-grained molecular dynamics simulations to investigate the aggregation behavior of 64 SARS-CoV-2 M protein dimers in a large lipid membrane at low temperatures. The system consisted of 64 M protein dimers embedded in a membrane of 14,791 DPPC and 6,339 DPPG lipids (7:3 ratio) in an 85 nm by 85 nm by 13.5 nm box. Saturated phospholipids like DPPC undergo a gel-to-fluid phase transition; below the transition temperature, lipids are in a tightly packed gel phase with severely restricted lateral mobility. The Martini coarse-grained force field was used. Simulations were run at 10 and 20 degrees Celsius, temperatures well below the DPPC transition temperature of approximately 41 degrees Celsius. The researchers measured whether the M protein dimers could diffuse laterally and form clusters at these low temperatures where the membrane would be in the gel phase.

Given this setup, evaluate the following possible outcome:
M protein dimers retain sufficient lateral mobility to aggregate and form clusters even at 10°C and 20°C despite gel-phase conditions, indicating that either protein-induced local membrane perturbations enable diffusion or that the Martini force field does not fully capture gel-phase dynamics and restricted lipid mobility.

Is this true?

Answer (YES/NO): NO